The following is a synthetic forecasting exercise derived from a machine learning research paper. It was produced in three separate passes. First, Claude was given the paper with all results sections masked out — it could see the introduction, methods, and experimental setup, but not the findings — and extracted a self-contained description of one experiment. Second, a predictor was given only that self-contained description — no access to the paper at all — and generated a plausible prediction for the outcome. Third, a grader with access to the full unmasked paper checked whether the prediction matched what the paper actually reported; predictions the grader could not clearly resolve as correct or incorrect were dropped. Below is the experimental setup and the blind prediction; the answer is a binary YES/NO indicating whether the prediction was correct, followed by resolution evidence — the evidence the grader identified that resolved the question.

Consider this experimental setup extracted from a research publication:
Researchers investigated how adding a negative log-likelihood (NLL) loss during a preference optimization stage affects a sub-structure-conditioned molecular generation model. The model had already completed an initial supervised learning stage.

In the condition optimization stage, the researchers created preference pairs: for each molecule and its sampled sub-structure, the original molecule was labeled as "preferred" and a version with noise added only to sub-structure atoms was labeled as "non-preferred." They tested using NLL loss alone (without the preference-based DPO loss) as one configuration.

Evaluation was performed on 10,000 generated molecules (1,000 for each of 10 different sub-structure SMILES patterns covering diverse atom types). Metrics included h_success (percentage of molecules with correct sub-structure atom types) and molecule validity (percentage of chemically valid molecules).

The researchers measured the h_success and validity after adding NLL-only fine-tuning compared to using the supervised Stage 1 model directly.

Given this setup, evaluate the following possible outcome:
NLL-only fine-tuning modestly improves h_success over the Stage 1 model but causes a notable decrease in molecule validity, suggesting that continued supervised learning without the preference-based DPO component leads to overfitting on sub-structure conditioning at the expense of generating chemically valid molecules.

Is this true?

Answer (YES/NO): NO